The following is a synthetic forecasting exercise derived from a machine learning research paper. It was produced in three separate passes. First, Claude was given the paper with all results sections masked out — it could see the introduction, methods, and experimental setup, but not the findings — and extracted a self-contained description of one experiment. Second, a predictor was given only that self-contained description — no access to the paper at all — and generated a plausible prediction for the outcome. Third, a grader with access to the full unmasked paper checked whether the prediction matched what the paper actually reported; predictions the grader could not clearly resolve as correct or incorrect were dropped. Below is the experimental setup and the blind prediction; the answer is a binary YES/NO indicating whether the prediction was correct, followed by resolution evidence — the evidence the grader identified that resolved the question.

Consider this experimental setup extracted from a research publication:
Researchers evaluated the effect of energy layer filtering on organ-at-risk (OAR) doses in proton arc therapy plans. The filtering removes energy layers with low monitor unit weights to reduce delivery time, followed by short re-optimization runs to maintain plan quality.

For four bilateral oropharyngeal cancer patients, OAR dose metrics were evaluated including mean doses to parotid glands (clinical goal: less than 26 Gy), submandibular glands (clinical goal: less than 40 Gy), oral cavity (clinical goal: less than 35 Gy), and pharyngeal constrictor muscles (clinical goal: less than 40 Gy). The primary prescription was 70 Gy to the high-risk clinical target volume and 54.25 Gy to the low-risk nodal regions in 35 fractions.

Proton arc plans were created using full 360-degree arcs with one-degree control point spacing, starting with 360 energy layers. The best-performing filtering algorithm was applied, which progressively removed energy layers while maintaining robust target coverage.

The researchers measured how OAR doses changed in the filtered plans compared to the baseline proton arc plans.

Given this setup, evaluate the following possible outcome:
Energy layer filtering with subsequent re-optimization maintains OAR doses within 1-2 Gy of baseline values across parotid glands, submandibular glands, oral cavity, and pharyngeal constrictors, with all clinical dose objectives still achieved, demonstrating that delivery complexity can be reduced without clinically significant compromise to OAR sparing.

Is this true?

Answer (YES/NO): YES